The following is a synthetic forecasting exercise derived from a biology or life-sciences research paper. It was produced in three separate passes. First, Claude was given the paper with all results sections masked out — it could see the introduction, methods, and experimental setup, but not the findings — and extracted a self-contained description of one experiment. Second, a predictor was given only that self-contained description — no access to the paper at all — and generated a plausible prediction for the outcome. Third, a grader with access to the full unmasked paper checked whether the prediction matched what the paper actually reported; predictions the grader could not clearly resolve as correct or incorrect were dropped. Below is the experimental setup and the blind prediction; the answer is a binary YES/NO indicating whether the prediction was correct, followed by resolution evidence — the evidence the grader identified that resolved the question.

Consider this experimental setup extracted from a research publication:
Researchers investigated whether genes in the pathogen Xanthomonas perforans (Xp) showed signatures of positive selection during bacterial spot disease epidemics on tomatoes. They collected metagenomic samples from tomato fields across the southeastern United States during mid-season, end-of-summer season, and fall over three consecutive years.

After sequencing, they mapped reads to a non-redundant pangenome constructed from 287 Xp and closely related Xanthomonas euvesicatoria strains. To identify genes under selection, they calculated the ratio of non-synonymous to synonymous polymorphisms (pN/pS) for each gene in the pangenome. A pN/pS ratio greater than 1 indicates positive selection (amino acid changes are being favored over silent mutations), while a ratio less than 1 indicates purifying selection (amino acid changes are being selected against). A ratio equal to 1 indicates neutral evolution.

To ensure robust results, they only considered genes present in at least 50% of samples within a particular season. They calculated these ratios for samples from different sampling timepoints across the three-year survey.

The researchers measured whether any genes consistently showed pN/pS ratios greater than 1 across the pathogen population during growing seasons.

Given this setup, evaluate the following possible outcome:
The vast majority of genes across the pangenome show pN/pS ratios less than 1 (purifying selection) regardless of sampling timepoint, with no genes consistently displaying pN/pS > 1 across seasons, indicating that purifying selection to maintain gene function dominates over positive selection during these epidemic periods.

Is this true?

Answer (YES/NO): NO